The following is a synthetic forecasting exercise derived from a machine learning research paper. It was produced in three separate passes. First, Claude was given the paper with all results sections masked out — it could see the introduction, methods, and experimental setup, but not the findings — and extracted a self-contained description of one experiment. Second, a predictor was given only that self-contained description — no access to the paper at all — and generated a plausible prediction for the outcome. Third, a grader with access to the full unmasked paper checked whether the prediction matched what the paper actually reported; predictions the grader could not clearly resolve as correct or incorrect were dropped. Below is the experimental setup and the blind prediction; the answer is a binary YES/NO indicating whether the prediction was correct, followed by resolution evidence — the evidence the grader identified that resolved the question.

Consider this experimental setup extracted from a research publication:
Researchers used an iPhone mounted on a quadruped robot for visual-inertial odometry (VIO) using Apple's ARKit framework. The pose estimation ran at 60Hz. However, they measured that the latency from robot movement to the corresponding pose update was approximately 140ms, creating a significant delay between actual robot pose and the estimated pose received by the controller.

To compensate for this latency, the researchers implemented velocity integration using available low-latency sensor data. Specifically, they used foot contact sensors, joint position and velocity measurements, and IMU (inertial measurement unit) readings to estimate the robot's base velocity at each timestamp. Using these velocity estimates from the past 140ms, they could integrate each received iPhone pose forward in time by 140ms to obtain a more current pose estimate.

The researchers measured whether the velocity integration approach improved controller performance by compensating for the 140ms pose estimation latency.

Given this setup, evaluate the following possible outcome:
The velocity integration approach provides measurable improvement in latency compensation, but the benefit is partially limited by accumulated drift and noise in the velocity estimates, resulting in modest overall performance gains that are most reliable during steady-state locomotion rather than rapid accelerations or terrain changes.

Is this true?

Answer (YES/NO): NO